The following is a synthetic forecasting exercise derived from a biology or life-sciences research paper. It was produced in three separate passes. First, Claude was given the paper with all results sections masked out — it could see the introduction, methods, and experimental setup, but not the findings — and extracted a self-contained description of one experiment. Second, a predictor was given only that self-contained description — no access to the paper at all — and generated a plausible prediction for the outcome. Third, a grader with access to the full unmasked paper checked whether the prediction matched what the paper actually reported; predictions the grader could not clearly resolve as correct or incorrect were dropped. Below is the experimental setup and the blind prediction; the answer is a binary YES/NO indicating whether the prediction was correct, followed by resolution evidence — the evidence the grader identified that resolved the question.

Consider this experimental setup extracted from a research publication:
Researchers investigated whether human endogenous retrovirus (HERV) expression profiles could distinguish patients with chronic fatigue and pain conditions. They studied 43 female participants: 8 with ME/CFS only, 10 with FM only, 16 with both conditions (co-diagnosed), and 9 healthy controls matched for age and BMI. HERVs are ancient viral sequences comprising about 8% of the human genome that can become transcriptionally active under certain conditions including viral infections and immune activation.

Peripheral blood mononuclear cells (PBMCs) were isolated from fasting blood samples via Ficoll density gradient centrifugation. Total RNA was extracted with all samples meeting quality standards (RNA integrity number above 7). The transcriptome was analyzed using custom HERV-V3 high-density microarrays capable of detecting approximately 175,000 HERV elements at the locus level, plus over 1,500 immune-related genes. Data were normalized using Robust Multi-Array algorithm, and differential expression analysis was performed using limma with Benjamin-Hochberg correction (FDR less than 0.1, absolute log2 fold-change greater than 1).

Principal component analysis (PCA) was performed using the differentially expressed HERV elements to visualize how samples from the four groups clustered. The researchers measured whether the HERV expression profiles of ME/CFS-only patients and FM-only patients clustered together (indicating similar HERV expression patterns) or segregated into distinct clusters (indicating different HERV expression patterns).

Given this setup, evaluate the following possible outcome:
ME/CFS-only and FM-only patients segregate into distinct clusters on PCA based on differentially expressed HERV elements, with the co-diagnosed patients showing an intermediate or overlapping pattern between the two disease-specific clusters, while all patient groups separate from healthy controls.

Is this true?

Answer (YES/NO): NO